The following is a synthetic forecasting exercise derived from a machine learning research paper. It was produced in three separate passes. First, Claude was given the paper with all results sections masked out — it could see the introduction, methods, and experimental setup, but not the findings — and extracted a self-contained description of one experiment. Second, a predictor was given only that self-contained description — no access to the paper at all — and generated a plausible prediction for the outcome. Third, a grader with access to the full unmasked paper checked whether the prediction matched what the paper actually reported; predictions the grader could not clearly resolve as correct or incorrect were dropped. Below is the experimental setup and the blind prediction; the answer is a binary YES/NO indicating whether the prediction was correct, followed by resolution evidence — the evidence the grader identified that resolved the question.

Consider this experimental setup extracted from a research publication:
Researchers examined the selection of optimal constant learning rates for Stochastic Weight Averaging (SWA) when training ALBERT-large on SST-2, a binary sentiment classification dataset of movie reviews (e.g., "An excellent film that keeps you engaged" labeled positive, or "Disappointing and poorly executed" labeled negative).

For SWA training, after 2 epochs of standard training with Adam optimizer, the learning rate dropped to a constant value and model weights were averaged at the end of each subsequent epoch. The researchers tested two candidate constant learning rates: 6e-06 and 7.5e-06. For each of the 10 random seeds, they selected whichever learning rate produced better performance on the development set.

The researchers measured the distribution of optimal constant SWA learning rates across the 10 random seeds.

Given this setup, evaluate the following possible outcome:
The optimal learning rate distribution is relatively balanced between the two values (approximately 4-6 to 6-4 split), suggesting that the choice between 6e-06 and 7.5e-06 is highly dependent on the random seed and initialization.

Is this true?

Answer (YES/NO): NO